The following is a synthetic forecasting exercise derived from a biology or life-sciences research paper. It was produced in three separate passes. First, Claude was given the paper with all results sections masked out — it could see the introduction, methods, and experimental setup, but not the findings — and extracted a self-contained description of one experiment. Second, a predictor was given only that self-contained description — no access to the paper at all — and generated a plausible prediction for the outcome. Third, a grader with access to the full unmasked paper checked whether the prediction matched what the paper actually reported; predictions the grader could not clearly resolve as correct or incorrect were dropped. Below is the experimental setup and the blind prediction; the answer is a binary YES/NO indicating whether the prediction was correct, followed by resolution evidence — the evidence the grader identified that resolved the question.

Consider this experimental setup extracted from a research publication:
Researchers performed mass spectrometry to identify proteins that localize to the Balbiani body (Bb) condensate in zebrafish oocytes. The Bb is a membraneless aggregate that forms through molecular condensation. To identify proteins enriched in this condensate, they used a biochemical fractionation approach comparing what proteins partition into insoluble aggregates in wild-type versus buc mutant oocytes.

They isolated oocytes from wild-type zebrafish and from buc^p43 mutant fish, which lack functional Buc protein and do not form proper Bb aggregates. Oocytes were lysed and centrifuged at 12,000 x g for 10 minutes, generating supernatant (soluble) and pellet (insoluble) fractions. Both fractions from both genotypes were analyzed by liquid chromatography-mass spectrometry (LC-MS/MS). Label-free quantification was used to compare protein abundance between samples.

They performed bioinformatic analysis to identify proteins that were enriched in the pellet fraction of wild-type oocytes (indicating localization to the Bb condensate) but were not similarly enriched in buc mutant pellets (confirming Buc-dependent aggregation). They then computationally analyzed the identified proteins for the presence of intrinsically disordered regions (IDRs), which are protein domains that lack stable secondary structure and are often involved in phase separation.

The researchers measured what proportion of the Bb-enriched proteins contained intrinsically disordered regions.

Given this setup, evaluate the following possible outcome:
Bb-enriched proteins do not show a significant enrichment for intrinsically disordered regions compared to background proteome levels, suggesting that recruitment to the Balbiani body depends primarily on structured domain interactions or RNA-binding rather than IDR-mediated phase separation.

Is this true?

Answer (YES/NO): NO